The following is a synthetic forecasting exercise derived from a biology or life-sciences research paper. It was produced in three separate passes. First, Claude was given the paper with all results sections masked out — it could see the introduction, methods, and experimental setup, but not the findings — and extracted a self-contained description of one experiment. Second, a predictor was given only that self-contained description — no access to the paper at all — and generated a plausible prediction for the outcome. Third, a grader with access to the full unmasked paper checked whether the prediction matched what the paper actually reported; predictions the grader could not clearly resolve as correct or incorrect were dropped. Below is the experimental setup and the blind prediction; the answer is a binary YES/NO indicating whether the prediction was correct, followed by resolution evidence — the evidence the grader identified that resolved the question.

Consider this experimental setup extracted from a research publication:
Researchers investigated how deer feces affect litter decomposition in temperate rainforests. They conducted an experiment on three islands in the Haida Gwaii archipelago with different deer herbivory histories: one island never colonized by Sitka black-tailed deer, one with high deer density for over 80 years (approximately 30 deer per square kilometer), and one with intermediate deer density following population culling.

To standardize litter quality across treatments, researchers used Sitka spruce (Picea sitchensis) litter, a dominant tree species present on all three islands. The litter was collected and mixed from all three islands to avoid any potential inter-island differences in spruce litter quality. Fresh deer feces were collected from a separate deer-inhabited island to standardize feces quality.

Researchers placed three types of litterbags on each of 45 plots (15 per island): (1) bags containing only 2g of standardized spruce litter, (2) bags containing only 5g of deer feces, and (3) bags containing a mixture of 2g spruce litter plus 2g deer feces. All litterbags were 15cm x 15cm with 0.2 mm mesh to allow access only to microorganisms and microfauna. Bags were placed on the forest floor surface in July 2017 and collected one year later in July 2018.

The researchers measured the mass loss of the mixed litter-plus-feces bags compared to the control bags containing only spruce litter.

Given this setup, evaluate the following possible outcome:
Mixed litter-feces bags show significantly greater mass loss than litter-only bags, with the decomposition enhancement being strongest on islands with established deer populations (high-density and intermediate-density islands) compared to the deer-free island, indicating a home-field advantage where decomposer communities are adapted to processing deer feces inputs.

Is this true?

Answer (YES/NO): NO